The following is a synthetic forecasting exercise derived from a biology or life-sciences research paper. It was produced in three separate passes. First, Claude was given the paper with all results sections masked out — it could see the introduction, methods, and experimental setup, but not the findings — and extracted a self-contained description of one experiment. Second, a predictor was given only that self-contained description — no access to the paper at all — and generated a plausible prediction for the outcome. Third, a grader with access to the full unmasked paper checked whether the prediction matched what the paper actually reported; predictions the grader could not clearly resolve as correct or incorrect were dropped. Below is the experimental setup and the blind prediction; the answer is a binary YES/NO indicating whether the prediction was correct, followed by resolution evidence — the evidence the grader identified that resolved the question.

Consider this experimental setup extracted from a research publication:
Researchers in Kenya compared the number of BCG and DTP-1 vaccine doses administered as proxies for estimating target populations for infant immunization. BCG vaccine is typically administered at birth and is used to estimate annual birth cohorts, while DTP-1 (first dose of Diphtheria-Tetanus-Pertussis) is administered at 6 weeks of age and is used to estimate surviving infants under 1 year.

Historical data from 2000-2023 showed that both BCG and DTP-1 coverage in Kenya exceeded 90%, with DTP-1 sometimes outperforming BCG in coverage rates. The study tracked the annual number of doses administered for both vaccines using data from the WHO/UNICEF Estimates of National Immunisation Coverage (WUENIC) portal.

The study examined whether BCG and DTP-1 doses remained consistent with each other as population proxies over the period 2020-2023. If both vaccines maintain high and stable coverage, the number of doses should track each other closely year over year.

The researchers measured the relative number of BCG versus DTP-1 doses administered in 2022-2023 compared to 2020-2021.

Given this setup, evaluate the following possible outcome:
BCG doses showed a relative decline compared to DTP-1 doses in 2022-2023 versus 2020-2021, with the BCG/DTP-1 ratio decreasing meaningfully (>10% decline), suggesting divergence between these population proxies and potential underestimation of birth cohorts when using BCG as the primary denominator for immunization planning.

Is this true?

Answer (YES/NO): YES